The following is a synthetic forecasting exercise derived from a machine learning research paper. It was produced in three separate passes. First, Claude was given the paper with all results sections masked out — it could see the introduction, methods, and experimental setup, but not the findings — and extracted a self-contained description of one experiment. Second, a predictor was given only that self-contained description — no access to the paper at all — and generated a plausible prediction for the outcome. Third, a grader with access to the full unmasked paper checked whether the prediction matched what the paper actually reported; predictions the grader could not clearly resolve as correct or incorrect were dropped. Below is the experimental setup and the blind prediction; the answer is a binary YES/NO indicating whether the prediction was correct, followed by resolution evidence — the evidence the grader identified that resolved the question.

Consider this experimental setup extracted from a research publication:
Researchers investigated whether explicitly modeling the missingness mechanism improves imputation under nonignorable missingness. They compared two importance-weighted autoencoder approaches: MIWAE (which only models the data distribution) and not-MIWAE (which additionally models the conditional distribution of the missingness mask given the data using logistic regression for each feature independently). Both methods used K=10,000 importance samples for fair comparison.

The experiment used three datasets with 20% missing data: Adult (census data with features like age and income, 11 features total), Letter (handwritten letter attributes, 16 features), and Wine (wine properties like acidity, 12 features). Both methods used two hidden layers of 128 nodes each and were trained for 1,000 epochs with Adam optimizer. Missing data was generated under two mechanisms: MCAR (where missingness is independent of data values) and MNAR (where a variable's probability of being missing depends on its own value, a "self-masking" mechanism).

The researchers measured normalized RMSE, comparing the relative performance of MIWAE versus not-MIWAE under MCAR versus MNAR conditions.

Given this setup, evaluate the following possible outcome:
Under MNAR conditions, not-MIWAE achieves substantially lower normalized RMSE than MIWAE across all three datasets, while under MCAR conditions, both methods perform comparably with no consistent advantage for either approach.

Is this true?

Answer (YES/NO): NO